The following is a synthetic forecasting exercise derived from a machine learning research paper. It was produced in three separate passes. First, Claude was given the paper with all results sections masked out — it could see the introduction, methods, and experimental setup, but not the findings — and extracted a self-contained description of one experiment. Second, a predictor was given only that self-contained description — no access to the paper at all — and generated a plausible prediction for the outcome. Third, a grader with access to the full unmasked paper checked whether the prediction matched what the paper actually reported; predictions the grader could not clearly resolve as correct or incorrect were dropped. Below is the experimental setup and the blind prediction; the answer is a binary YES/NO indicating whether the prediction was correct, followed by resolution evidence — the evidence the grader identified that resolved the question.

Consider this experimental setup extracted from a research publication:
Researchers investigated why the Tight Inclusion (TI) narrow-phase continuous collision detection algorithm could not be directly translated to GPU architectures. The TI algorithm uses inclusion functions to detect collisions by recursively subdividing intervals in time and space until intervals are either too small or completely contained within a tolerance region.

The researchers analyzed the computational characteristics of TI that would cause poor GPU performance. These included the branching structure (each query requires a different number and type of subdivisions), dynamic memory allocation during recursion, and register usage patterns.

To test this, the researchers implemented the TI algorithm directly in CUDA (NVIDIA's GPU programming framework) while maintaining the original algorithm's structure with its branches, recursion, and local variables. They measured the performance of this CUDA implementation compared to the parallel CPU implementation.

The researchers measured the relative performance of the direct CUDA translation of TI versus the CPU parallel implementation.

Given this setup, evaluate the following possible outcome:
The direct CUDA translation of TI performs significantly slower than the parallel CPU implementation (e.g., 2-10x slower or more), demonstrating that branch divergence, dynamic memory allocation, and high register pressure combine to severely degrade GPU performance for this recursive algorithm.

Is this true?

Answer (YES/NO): YES